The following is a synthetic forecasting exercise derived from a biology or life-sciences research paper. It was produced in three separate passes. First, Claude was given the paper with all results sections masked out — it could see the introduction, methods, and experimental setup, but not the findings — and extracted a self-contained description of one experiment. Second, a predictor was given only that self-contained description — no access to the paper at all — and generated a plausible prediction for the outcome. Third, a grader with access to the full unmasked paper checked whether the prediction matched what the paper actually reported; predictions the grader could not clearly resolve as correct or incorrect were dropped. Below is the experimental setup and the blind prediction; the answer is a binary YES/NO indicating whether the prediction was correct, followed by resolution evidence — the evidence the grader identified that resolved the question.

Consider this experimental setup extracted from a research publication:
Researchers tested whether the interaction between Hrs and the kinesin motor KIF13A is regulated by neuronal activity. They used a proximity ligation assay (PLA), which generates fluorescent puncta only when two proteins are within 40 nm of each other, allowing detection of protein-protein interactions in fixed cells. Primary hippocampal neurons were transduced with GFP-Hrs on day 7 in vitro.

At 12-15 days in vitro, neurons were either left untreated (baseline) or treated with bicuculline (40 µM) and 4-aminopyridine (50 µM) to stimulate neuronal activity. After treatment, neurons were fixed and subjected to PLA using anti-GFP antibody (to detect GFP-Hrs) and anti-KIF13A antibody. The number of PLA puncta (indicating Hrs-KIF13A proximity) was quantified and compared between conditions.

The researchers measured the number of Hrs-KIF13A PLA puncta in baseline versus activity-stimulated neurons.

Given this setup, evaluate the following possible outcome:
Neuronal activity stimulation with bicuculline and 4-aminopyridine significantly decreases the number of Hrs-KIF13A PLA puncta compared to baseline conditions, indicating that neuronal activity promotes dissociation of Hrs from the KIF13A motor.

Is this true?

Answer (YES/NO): NO